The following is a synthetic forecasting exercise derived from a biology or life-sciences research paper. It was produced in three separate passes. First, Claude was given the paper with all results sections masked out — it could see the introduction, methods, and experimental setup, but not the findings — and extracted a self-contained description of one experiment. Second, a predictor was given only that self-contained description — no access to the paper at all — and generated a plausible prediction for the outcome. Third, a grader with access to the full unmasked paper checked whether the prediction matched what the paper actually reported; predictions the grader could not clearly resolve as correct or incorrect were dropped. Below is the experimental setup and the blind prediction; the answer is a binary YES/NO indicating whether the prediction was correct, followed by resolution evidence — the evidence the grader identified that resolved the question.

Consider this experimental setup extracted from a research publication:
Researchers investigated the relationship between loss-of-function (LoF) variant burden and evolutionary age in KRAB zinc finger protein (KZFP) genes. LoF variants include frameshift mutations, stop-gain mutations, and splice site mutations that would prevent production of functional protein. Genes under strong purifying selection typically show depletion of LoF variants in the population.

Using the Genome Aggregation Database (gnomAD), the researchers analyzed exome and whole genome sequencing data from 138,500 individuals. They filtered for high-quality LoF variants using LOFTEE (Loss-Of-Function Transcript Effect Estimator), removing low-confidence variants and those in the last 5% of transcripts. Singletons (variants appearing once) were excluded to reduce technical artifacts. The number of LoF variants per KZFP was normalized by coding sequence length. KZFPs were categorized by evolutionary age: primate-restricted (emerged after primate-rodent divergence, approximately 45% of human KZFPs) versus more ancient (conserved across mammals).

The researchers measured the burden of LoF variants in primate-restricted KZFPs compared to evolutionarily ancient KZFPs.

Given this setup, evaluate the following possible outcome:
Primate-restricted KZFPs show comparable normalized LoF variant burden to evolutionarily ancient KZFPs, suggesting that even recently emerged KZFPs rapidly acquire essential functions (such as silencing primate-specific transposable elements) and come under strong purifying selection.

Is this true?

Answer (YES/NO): NO